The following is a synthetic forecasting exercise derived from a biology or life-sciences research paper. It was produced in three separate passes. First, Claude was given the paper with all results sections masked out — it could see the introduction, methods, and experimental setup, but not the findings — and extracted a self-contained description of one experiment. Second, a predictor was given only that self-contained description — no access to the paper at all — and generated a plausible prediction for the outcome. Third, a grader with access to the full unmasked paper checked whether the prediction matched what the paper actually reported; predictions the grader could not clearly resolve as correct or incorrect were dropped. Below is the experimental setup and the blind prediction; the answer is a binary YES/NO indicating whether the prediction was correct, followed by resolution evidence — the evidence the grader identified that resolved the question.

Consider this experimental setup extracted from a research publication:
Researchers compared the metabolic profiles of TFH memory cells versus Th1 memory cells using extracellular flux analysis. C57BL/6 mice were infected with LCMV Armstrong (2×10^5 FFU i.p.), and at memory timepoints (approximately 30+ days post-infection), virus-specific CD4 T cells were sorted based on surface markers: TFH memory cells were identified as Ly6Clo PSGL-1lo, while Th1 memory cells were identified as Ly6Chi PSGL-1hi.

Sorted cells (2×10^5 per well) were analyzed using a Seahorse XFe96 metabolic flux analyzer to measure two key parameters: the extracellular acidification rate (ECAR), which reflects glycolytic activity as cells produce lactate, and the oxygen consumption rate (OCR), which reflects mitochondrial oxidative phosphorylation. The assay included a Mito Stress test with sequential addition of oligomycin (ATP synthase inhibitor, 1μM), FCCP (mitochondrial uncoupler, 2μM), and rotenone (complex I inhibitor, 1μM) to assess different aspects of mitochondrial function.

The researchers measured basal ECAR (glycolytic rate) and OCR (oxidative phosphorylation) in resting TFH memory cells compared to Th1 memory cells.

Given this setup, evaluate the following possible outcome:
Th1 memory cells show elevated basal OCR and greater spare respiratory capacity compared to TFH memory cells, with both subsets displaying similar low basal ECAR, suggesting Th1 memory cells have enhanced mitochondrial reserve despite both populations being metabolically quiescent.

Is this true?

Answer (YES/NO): NO